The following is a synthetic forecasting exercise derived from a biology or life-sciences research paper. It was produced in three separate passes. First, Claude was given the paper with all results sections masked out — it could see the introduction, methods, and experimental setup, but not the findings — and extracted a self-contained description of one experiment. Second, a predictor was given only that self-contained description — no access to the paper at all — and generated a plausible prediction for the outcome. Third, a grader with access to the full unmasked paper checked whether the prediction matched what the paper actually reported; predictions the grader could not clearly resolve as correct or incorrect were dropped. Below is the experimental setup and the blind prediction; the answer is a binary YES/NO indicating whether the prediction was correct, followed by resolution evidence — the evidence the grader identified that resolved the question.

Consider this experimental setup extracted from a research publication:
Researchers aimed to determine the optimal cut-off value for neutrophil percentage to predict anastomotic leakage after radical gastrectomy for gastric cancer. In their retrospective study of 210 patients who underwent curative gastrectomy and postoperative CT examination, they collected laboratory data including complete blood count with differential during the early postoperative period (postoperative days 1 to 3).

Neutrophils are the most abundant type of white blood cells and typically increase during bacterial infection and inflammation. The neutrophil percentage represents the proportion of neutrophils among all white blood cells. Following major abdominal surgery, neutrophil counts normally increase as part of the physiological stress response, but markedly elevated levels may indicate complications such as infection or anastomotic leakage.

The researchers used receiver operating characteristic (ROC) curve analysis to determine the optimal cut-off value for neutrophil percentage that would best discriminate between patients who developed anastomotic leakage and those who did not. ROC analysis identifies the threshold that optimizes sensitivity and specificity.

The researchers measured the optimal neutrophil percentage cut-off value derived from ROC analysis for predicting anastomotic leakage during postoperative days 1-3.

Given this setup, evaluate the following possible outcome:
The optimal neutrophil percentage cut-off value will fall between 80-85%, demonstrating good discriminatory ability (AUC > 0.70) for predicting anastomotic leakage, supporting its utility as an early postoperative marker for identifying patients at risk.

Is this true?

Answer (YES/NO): NO